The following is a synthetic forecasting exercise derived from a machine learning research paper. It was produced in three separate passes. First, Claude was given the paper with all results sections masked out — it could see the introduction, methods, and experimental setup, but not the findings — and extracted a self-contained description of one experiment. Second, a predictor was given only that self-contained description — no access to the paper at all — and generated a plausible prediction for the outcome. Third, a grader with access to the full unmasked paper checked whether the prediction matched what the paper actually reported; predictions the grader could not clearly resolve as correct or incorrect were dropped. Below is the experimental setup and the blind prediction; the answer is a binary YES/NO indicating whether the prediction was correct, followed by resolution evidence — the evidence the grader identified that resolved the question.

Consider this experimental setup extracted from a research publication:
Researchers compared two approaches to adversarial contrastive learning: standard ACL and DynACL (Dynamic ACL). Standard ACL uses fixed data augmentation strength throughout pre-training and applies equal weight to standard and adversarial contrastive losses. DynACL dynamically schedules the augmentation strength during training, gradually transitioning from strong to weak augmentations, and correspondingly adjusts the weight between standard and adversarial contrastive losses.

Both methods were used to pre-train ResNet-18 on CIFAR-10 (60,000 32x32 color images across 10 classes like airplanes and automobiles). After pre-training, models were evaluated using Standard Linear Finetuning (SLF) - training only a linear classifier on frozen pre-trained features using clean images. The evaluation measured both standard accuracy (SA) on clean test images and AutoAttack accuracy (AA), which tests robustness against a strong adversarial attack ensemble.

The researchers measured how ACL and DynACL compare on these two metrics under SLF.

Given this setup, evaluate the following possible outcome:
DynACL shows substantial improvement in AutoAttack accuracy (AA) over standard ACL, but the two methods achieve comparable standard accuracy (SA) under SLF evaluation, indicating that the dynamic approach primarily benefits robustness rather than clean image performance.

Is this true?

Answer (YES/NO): NO